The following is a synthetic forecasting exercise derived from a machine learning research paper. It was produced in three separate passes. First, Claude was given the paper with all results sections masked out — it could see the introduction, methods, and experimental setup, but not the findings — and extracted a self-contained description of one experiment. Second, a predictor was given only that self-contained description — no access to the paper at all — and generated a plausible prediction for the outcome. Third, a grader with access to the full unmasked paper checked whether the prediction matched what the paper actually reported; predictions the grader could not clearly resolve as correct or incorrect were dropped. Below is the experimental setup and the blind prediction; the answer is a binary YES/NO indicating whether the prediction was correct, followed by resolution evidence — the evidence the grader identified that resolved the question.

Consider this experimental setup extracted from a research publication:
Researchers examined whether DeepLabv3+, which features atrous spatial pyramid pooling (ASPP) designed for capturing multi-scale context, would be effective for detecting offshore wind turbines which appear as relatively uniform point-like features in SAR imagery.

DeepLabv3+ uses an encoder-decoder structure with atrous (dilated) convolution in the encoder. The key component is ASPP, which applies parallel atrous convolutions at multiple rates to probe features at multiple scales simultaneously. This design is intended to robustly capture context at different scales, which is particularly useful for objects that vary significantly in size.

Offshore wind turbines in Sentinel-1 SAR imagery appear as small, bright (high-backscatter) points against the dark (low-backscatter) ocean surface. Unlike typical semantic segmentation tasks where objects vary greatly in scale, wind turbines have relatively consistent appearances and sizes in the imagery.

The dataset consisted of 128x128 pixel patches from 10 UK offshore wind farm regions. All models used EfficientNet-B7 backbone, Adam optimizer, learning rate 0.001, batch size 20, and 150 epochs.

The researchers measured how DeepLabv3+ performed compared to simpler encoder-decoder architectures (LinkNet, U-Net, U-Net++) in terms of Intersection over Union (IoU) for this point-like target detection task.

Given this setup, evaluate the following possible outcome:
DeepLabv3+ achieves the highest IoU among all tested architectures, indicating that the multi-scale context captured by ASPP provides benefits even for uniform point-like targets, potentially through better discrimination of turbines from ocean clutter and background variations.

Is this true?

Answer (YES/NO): NO